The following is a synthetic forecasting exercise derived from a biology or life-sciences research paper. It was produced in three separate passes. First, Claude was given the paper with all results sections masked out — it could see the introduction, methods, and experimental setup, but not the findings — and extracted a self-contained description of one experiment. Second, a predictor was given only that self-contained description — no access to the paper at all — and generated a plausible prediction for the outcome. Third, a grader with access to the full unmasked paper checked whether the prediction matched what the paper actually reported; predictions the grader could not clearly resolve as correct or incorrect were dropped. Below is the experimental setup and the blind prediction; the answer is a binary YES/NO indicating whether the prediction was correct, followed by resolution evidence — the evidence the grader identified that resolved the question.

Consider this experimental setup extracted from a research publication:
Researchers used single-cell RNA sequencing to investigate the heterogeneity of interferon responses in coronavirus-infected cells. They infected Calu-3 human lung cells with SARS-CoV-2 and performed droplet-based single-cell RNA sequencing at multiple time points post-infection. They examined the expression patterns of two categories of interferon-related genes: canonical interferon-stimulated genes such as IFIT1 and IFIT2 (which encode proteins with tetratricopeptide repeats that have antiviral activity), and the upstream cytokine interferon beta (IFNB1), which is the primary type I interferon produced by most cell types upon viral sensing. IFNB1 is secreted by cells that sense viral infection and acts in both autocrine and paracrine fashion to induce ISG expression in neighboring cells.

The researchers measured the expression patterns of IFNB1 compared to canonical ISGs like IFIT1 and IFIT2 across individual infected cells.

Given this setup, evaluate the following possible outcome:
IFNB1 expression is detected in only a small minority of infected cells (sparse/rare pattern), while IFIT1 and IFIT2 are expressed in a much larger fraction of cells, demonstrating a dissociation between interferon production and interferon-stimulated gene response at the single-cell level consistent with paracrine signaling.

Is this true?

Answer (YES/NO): YES